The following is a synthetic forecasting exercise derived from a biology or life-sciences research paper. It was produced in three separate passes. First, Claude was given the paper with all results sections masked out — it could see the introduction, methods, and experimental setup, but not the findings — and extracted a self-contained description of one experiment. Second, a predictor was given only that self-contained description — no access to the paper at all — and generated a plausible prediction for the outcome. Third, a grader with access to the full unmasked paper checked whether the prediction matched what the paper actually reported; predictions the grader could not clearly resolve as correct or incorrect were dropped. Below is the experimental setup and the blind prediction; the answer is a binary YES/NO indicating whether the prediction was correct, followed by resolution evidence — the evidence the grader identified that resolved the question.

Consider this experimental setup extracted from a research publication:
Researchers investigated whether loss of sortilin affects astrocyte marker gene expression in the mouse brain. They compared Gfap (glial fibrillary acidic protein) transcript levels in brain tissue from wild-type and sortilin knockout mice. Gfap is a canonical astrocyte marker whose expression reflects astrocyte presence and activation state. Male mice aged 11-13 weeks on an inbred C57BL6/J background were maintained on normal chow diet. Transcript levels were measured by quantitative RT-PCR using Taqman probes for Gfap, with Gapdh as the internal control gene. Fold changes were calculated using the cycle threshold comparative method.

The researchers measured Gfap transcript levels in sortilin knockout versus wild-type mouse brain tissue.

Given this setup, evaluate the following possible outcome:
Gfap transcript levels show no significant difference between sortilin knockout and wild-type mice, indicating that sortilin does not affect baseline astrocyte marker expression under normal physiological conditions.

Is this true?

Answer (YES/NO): YES